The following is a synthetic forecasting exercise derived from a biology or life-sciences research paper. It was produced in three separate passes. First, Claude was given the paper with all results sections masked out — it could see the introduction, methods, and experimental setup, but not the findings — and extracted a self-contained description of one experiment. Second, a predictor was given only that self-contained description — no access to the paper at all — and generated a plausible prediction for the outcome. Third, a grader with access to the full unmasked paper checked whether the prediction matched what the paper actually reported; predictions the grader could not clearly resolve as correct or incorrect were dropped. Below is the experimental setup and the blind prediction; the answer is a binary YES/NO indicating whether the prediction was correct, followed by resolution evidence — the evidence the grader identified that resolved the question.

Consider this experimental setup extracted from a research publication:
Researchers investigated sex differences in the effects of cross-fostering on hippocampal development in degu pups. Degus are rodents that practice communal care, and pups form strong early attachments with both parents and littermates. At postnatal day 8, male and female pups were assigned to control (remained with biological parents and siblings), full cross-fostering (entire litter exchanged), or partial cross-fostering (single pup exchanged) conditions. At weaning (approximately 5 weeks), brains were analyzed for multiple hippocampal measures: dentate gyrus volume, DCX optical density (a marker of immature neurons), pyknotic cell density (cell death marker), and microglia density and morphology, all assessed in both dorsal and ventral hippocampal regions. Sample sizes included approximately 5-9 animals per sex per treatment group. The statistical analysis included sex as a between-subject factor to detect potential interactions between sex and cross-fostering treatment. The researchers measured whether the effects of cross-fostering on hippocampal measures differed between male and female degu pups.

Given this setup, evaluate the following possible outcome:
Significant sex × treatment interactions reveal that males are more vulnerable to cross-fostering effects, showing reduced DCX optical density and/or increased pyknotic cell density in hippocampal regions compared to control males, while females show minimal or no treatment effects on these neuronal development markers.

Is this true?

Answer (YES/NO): NO